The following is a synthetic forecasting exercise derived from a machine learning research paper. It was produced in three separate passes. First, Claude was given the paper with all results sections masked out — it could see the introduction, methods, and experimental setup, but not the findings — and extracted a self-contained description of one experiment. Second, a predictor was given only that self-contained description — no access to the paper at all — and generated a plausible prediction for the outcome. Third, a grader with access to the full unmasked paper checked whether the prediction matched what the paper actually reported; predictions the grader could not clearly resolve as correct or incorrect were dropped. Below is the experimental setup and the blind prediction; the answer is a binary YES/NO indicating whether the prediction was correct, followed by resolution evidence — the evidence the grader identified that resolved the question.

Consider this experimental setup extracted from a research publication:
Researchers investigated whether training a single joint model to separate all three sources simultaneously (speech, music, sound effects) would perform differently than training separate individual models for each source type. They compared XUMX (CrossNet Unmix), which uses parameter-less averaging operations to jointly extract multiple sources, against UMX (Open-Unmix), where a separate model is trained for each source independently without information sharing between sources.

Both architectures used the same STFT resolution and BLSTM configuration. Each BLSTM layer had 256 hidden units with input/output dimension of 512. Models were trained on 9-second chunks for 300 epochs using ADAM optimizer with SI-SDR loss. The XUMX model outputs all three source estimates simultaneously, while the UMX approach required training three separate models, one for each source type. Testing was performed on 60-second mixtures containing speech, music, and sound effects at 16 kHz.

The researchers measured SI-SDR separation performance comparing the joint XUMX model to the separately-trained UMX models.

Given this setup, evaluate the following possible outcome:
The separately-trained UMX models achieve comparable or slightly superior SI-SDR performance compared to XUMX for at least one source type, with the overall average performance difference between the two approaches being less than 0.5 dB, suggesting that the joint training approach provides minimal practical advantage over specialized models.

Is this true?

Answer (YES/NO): NO